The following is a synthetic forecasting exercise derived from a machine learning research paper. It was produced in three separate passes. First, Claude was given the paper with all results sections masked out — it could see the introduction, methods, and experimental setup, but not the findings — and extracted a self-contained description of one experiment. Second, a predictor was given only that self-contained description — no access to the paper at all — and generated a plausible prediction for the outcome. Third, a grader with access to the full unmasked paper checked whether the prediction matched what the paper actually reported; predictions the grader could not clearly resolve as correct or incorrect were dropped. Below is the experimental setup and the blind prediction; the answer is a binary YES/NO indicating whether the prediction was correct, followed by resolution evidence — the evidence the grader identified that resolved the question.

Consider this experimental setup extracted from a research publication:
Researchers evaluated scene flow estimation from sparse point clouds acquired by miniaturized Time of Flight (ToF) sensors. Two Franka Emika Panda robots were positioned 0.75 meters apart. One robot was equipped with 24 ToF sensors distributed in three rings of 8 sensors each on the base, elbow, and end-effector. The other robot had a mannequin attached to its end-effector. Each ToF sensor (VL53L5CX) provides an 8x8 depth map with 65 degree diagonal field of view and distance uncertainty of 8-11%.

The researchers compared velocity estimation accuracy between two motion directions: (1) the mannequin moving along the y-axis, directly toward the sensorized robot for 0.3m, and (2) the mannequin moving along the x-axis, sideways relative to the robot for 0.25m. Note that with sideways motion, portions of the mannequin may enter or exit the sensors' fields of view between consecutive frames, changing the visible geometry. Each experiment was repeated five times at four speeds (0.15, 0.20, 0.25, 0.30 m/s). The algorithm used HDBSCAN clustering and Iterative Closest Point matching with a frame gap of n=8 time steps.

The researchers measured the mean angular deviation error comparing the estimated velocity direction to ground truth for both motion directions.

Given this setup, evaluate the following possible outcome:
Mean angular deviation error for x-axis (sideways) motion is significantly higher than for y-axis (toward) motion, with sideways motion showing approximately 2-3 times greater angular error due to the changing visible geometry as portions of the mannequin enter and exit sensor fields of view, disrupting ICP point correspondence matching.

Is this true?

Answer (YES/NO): NO